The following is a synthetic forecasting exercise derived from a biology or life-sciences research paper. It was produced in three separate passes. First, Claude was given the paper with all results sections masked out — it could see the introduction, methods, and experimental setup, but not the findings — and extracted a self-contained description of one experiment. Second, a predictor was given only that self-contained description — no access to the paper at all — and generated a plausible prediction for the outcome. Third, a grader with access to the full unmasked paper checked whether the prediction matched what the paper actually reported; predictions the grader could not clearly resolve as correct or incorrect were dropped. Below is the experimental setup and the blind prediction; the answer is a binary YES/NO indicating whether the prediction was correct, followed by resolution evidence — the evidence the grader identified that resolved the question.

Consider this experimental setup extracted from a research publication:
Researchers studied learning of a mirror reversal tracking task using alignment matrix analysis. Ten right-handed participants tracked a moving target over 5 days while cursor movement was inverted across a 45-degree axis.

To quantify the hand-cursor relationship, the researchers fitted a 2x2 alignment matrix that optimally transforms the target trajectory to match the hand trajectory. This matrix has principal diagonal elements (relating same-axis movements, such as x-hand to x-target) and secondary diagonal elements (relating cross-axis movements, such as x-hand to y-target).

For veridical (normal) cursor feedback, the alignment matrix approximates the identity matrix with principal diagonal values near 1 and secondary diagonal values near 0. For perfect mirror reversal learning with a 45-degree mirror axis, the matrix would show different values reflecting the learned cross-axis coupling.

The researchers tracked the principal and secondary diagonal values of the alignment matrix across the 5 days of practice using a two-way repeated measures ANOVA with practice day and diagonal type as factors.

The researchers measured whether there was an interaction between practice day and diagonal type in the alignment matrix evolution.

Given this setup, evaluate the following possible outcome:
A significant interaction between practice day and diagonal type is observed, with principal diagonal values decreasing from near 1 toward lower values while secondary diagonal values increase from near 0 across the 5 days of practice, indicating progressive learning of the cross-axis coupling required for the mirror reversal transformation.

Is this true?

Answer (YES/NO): NO